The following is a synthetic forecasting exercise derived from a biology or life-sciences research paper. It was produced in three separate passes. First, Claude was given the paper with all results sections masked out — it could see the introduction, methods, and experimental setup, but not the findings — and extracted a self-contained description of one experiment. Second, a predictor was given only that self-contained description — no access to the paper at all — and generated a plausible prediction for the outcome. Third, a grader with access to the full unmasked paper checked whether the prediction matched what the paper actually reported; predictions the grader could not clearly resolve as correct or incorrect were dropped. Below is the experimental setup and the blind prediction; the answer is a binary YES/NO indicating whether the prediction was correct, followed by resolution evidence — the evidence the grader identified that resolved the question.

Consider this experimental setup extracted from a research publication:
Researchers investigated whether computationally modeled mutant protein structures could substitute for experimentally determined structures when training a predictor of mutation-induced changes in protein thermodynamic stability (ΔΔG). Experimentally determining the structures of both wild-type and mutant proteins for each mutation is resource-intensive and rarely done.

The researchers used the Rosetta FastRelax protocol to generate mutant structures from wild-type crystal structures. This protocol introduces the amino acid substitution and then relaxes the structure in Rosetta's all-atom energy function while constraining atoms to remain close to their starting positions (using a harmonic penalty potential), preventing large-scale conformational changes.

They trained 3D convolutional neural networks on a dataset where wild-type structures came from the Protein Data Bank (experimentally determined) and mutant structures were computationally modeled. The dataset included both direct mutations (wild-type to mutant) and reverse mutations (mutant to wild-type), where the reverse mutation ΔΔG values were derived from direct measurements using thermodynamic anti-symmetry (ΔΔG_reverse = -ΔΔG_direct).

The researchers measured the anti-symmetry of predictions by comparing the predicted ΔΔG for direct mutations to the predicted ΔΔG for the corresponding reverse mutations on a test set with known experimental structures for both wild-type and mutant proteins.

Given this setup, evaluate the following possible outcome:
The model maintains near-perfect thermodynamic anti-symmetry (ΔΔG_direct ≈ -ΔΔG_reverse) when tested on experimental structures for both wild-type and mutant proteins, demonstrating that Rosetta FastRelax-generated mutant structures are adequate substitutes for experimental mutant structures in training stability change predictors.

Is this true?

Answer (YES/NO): YES